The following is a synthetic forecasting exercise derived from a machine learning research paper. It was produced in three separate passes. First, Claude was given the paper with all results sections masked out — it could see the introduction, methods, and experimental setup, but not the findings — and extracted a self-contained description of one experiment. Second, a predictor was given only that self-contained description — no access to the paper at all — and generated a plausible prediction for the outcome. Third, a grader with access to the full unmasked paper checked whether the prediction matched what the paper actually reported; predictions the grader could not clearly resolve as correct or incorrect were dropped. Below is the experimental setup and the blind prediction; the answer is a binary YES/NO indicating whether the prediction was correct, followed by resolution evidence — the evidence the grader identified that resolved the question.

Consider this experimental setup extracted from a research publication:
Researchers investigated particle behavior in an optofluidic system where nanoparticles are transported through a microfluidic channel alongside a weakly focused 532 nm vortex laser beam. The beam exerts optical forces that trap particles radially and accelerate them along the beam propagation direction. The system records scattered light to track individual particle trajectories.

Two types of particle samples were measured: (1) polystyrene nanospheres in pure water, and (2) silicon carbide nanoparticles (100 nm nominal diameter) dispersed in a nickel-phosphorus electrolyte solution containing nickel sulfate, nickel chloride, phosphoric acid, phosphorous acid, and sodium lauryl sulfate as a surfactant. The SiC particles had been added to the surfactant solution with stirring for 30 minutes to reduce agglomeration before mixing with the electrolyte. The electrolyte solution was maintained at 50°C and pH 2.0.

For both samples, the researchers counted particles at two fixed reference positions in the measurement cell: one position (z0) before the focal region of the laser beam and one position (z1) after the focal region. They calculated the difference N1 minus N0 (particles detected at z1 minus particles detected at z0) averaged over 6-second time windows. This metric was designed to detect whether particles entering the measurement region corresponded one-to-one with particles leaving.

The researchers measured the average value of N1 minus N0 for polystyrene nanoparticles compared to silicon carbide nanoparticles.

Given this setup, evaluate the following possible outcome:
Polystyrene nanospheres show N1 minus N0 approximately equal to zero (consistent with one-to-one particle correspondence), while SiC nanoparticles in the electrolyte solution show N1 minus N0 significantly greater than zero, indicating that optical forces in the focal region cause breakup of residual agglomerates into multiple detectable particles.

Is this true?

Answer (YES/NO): YES